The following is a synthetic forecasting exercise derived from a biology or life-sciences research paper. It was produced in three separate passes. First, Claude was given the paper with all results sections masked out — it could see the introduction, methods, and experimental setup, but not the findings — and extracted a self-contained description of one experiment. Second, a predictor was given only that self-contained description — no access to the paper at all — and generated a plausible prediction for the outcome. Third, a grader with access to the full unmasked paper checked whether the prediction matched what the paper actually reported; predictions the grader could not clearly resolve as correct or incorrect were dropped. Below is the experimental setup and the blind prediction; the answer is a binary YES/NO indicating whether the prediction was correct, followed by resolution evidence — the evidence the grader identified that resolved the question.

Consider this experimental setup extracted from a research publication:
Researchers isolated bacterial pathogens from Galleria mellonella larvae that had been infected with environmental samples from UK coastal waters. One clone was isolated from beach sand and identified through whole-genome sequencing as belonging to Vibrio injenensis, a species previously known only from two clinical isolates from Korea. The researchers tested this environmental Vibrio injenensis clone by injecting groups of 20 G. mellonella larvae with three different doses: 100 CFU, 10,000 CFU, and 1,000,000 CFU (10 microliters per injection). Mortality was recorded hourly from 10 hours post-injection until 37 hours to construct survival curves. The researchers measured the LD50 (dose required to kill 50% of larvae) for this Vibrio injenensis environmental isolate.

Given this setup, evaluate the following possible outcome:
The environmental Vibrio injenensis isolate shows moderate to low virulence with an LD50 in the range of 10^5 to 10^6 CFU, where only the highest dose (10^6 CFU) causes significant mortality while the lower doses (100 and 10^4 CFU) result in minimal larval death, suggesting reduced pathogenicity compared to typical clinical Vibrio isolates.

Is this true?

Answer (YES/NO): YES